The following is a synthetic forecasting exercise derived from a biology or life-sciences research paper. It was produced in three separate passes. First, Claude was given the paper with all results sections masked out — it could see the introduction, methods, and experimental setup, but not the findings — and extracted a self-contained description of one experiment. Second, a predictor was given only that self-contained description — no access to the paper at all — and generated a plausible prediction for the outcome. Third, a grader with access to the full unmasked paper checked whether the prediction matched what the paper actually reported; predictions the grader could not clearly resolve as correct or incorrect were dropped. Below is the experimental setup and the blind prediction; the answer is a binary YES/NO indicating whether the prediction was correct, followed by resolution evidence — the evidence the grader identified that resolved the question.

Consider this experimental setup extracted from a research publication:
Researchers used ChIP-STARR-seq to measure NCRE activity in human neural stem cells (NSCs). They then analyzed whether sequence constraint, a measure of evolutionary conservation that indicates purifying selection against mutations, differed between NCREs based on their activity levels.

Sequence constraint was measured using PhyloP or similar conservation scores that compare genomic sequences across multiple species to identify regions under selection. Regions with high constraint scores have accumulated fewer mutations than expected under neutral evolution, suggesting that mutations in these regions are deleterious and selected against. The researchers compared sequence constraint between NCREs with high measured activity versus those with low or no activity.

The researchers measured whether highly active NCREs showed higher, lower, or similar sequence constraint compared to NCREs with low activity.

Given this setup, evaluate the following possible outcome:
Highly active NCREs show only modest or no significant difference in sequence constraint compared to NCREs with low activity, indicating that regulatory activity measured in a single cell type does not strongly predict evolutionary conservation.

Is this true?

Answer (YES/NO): NO